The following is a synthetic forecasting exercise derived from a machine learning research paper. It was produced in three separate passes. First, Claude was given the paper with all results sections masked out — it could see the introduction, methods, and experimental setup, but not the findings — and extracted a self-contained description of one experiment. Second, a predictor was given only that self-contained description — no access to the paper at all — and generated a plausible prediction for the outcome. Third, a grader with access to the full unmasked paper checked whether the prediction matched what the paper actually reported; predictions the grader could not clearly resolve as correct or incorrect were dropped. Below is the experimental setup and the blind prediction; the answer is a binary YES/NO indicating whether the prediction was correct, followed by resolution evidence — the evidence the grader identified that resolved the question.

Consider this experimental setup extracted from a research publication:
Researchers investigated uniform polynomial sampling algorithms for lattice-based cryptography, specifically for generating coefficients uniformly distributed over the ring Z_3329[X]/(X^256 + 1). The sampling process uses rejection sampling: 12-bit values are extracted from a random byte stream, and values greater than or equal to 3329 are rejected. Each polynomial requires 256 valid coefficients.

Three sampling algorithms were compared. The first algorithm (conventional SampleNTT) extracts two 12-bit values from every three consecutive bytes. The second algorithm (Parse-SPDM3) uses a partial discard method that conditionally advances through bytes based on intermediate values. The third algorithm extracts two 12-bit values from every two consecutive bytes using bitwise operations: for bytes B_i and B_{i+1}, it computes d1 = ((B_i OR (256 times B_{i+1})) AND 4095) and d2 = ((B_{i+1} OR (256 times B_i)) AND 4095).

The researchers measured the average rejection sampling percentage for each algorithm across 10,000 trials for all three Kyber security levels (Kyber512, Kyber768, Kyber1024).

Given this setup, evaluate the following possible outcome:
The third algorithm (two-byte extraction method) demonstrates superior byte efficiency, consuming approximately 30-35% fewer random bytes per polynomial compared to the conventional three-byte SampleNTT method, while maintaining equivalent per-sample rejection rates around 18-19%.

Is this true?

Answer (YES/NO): YES